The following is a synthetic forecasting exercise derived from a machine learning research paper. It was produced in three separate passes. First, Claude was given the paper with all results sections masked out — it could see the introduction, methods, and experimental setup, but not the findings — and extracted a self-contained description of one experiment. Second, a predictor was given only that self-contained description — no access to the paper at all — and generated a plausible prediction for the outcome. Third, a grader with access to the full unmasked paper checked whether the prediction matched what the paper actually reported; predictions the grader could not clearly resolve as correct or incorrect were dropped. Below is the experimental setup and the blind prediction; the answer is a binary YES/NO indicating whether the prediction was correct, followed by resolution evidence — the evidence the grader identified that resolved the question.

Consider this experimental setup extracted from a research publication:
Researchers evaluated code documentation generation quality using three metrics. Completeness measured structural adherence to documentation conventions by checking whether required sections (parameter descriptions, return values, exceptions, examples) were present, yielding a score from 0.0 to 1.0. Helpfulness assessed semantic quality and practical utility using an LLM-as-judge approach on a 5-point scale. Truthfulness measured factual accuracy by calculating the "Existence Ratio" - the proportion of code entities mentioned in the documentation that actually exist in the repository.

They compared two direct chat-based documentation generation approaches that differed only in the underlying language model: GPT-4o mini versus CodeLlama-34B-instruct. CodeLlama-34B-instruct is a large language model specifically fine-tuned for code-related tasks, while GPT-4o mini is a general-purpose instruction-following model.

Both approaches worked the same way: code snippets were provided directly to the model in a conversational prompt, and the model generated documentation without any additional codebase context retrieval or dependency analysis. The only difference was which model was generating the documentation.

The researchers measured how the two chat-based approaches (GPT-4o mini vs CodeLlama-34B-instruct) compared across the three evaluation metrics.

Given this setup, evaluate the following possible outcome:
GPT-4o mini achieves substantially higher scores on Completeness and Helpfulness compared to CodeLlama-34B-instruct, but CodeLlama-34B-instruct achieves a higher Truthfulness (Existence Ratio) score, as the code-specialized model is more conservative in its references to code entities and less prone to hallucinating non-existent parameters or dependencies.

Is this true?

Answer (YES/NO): YES